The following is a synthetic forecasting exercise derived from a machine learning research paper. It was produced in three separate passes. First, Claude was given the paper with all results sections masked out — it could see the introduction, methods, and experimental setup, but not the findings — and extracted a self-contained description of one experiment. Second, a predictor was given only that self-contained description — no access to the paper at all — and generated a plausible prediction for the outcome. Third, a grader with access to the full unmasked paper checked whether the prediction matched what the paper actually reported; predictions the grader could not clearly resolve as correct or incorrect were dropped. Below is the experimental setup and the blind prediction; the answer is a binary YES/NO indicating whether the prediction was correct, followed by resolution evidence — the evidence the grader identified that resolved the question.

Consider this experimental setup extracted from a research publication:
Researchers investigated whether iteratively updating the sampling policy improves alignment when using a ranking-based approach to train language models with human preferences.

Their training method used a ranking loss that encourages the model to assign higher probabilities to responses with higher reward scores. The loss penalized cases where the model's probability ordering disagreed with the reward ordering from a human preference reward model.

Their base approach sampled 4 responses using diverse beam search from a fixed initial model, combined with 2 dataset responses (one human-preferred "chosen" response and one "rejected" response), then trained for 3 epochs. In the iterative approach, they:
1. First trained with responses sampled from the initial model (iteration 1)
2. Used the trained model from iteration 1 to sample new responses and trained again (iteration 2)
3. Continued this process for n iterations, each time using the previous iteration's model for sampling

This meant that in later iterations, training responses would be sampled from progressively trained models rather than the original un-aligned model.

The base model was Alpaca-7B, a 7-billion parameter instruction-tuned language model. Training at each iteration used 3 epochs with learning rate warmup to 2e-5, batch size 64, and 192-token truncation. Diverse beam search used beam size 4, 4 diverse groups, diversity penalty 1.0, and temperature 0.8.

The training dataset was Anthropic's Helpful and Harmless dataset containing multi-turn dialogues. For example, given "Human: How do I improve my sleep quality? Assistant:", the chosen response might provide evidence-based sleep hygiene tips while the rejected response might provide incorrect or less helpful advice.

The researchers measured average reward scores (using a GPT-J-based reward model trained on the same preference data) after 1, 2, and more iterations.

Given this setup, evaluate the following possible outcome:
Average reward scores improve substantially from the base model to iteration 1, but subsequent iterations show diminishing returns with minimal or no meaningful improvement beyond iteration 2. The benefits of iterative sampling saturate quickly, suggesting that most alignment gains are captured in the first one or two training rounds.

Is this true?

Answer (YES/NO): NO